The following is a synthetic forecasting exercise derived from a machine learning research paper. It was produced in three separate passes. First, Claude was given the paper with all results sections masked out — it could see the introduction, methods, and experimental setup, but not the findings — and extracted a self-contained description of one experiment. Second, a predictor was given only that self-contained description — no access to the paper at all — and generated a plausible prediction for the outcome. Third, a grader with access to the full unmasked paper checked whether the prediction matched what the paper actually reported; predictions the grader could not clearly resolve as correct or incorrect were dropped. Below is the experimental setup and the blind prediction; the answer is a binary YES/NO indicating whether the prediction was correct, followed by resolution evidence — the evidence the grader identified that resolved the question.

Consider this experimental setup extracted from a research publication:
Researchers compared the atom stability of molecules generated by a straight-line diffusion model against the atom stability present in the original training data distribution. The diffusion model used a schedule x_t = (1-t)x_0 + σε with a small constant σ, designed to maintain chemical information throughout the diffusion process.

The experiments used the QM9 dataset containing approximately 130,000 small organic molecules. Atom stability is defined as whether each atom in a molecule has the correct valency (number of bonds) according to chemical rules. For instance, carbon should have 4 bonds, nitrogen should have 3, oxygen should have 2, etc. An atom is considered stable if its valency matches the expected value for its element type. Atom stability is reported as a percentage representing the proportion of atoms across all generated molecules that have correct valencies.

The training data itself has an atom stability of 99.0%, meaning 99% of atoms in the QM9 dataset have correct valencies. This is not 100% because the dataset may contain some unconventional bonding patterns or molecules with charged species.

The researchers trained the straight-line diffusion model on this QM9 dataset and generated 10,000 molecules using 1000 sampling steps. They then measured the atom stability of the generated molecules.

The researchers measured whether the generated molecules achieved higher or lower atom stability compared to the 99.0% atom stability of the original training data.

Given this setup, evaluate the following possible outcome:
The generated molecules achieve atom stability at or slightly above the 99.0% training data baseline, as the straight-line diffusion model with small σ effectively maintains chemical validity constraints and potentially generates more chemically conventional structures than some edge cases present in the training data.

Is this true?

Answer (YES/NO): YES